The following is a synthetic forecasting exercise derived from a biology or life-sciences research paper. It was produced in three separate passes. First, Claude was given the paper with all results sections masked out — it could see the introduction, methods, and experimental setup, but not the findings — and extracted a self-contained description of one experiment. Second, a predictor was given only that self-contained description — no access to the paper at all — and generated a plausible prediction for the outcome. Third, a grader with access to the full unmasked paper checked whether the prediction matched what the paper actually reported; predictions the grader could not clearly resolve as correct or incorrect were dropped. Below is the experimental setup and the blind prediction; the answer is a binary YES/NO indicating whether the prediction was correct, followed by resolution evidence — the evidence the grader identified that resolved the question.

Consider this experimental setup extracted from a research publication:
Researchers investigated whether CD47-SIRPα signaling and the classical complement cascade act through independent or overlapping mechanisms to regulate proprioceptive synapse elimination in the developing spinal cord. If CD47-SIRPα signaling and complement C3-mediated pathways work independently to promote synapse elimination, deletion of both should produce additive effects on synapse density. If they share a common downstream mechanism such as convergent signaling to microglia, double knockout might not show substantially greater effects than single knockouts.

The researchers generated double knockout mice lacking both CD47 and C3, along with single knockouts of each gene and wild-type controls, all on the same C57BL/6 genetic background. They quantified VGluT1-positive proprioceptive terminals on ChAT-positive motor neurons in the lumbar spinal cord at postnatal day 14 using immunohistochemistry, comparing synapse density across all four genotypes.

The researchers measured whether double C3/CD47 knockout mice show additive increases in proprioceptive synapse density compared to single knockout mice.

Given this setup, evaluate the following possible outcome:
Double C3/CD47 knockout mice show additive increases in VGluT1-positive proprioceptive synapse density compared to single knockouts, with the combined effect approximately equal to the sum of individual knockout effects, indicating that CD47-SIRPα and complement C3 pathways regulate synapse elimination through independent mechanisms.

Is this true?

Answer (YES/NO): NO